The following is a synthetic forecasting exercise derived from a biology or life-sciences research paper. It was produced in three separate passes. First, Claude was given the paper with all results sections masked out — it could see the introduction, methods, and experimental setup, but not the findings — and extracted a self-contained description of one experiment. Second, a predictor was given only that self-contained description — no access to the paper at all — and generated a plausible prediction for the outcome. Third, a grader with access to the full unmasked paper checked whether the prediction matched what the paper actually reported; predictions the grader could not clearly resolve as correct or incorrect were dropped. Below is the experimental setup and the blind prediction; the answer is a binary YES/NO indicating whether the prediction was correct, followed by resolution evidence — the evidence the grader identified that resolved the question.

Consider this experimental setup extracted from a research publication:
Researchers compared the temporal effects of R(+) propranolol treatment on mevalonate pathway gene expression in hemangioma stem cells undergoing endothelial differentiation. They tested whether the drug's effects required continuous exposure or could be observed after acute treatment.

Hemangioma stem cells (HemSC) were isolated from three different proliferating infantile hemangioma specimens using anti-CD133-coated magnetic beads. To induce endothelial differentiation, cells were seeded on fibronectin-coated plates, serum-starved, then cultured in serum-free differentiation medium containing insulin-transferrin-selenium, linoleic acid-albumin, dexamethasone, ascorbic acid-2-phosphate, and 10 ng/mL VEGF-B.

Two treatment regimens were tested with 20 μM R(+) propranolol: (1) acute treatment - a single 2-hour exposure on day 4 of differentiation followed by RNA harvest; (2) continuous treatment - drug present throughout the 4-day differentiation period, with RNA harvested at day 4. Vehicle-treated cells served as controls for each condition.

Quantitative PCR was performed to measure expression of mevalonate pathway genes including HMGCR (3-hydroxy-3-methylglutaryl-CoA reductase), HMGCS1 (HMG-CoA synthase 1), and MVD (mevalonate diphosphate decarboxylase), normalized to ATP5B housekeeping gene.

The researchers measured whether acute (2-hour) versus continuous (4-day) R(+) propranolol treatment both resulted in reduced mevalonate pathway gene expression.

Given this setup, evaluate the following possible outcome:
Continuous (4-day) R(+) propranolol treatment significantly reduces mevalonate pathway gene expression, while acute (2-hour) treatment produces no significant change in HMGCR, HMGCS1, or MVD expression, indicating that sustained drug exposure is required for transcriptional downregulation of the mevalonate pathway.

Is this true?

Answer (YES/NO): NO